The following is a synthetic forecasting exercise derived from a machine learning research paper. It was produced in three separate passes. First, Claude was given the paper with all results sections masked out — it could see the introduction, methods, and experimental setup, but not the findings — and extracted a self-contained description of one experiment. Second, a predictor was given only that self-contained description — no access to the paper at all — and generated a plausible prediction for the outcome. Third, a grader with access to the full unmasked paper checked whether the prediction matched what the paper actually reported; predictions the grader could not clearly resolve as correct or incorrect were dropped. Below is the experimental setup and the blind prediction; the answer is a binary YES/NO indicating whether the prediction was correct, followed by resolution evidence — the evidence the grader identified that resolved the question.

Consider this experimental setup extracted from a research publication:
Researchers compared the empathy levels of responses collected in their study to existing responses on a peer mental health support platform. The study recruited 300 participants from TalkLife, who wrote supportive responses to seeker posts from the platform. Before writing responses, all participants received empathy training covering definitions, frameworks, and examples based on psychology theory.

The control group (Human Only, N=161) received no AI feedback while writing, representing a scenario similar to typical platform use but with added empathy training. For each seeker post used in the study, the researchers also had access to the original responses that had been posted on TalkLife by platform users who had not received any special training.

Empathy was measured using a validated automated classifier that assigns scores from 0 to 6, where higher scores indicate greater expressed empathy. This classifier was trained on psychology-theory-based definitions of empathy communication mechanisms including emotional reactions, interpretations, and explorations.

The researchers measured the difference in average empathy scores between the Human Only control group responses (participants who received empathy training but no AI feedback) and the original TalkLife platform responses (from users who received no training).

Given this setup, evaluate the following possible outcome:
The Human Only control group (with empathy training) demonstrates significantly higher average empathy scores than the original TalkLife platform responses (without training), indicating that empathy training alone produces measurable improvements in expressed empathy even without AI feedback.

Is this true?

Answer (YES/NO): NO